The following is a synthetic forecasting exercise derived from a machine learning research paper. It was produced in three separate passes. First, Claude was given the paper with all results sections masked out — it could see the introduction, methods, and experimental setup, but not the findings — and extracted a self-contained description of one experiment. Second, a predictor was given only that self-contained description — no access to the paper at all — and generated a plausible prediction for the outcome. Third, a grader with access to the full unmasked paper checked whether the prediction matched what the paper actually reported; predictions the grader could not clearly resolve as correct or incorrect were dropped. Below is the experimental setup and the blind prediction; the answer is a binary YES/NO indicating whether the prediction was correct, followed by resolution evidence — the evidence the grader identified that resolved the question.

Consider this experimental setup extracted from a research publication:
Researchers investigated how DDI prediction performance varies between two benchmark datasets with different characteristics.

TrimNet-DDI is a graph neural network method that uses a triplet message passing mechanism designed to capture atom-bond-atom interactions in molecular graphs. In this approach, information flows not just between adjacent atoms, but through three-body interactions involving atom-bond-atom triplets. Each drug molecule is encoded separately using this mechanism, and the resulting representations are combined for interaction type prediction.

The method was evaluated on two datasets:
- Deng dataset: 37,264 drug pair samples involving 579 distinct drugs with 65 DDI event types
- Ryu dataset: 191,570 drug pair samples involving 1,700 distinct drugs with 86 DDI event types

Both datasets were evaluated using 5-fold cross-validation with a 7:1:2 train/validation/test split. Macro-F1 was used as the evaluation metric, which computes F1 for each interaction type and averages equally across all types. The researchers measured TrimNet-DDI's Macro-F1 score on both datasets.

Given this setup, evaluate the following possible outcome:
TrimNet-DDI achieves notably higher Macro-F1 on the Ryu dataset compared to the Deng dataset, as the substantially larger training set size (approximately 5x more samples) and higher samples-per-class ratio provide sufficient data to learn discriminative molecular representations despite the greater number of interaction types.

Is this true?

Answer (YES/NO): YES